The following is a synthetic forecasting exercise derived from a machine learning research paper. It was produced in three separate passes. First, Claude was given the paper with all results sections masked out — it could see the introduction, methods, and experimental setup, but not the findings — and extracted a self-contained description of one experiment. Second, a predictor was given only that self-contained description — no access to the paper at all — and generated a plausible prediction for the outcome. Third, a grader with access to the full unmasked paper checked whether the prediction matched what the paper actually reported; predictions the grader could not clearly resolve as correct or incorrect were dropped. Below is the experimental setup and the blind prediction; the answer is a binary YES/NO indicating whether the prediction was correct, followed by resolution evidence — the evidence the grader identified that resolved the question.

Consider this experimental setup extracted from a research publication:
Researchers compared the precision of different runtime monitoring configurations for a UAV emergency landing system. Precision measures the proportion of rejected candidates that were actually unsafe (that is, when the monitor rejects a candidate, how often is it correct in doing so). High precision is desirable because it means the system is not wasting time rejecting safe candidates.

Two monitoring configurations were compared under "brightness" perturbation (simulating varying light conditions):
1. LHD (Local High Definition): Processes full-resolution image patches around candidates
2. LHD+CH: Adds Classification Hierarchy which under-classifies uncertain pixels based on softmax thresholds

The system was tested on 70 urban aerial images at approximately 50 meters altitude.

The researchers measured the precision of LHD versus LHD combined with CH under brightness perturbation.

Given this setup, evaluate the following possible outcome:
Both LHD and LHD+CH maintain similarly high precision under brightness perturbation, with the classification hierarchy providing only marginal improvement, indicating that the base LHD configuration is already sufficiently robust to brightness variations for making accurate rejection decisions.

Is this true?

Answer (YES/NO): NO